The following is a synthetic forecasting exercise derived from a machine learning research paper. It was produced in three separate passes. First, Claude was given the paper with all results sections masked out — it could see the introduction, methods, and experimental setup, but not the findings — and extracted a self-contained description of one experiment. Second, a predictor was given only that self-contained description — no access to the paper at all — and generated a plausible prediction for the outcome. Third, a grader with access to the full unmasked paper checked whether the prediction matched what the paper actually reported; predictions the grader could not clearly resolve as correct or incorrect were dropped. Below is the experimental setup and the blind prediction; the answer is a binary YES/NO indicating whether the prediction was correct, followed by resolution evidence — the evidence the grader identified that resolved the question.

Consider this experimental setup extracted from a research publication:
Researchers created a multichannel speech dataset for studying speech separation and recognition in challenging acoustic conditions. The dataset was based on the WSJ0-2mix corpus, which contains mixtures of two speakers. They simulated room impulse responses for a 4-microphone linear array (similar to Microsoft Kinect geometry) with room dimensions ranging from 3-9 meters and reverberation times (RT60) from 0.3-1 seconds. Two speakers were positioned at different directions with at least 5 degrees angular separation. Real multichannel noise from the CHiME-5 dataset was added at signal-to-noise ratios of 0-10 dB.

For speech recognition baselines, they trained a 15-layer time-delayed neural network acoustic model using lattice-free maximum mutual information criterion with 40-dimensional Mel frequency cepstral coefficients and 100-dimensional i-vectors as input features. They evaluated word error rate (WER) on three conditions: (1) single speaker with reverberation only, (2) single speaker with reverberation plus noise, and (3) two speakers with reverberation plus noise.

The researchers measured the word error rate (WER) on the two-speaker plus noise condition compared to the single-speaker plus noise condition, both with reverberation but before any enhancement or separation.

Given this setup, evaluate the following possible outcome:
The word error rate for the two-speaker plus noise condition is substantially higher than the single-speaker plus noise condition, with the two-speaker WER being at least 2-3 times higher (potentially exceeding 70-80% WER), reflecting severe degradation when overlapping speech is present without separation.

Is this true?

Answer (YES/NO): NO